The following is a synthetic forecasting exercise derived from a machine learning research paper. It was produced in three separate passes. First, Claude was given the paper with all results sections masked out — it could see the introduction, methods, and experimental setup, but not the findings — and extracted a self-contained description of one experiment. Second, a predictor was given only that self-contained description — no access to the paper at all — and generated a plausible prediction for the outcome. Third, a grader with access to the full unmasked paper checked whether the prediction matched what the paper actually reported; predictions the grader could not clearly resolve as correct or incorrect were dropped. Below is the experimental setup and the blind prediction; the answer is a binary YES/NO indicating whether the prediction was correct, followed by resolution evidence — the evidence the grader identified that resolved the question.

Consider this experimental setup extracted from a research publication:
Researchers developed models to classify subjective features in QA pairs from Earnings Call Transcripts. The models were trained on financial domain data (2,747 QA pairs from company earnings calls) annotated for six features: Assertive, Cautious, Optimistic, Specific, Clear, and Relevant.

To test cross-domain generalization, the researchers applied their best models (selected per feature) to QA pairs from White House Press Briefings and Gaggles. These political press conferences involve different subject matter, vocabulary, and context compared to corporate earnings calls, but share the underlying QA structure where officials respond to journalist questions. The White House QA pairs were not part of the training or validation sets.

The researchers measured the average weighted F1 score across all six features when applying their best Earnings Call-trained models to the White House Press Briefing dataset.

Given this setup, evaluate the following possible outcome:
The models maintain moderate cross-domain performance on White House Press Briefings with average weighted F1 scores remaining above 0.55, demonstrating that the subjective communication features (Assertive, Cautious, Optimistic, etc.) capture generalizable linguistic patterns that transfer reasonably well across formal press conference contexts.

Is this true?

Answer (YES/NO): YES